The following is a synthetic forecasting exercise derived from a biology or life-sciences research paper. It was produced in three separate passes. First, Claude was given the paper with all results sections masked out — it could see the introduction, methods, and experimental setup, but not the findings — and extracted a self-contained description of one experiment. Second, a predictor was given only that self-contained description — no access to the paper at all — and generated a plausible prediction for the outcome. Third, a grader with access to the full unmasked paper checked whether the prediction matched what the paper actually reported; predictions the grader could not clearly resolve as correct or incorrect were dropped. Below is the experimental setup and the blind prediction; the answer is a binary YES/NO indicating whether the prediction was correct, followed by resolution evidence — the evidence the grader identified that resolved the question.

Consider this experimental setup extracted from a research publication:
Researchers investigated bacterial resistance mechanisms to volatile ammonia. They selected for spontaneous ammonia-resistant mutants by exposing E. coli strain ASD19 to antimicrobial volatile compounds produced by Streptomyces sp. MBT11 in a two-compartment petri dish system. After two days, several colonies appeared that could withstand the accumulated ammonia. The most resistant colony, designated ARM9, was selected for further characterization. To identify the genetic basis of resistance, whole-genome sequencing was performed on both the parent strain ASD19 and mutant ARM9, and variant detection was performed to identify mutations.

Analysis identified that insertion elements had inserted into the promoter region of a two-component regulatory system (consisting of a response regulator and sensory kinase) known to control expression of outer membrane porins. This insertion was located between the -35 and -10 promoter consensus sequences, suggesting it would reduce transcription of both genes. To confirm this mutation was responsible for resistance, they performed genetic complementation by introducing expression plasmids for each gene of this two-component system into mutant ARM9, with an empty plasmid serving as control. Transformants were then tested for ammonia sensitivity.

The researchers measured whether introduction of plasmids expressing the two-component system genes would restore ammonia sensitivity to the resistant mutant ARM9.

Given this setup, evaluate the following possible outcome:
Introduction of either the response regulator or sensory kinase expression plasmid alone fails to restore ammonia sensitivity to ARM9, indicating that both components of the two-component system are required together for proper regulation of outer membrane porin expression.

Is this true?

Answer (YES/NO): NO